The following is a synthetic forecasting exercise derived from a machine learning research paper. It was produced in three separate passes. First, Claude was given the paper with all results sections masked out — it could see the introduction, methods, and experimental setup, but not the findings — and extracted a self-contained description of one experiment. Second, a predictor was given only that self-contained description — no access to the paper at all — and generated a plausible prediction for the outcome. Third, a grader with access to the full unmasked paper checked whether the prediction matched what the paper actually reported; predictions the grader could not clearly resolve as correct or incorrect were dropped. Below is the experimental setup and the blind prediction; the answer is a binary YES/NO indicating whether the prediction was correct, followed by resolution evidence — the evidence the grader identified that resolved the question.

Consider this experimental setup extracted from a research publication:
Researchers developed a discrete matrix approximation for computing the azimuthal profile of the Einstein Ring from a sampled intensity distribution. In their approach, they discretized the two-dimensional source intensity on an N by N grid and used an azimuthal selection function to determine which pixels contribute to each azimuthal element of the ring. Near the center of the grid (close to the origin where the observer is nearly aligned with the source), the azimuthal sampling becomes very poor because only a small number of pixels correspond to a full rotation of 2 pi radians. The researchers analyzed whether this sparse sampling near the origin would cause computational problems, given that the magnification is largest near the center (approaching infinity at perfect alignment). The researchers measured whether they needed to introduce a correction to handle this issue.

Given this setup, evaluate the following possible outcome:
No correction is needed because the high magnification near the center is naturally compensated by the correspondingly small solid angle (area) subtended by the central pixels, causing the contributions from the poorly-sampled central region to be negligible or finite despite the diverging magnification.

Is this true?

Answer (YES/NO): NO